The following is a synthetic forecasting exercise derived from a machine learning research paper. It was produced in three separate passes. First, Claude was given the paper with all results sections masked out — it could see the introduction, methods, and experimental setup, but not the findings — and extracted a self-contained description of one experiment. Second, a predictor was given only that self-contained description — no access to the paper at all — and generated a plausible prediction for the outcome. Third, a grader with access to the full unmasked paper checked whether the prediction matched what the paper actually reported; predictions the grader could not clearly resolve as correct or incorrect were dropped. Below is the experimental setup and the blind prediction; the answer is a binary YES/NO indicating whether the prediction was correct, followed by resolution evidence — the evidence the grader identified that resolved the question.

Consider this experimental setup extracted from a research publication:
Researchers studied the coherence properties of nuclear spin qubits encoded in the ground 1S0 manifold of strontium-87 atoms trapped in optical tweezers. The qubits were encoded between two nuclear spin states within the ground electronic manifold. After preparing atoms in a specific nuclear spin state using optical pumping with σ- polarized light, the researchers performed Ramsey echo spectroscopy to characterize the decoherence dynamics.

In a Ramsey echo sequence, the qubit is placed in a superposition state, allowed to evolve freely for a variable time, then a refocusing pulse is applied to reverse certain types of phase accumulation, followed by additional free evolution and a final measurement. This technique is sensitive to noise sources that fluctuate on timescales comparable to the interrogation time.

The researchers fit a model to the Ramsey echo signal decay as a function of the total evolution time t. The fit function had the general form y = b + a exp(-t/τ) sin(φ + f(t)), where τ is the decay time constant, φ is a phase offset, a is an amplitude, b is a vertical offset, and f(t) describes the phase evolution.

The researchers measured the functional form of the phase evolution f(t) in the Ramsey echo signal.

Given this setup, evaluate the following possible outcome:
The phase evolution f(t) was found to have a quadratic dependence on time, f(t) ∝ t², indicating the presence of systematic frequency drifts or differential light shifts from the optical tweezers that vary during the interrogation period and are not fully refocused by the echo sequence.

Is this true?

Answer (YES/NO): NO